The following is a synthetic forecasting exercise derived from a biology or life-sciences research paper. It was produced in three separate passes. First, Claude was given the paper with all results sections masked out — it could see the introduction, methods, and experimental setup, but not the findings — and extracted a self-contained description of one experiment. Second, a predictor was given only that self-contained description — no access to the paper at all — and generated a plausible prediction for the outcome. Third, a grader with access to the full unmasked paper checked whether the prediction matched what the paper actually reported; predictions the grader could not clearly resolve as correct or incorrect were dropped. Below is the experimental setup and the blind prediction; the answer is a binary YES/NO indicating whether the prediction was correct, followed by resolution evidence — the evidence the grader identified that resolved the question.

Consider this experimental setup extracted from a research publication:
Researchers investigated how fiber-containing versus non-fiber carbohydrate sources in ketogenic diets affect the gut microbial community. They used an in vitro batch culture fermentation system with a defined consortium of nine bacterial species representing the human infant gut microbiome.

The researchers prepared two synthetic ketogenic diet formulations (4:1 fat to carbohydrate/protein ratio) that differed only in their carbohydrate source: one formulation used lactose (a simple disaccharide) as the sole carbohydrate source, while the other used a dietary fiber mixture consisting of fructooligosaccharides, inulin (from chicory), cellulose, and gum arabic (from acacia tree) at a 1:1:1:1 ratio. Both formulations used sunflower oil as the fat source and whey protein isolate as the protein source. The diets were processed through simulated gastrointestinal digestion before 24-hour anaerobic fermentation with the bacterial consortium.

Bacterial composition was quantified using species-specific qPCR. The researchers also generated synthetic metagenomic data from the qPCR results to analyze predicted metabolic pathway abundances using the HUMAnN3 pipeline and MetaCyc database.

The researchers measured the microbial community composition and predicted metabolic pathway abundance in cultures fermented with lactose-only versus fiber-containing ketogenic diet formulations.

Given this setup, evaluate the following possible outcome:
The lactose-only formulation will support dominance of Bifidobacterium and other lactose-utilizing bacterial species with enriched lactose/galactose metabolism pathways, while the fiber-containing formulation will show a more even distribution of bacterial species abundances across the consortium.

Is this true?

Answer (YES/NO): NO